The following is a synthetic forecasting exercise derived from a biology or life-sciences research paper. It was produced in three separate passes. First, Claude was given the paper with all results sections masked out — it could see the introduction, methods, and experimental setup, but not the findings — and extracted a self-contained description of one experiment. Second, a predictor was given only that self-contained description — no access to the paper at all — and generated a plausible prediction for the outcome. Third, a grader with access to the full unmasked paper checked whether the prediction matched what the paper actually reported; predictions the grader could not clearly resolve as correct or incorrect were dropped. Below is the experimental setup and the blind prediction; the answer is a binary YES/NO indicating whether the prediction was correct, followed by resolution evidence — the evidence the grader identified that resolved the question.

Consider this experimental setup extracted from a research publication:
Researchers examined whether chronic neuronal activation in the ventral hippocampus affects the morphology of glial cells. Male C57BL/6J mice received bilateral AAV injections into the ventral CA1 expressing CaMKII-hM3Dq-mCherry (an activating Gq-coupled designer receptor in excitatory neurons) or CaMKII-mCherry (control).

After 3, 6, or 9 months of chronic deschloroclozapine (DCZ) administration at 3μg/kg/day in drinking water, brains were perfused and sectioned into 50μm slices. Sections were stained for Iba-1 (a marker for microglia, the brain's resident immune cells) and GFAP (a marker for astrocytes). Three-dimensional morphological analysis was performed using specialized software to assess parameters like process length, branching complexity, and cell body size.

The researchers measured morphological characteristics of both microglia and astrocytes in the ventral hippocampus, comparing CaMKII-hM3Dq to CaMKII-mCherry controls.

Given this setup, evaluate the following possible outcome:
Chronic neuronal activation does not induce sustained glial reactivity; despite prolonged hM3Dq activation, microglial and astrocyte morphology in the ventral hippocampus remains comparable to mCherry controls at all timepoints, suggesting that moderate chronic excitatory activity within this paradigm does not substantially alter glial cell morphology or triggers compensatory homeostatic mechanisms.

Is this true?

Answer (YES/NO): YES